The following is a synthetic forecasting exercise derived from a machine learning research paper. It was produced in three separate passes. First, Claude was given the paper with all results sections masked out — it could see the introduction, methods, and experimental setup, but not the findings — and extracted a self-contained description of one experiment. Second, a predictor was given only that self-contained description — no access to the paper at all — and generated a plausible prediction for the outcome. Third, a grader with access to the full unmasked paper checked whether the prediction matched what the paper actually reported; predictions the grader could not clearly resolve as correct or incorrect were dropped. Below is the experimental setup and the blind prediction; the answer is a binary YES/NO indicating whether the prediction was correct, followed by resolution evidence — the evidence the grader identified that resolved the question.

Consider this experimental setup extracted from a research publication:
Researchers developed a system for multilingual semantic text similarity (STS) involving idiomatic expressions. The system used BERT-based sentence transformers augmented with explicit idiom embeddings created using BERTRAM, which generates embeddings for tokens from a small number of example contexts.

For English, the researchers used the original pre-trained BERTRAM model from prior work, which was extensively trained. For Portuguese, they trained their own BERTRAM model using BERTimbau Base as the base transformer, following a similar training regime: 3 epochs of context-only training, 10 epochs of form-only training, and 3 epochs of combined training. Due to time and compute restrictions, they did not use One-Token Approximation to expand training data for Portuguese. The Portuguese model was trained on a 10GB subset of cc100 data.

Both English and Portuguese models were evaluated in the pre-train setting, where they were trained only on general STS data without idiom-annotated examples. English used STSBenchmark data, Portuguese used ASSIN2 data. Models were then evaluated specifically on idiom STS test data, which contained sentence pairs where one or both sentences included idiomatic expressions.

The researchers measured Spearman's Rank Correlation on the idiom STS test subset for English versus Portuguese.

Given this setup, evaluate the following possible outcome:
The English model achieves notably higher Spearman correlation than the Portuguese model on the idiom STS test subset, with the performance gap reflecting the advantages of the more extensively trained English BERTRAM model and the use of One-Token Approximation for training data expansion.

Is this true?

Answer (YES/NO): NO